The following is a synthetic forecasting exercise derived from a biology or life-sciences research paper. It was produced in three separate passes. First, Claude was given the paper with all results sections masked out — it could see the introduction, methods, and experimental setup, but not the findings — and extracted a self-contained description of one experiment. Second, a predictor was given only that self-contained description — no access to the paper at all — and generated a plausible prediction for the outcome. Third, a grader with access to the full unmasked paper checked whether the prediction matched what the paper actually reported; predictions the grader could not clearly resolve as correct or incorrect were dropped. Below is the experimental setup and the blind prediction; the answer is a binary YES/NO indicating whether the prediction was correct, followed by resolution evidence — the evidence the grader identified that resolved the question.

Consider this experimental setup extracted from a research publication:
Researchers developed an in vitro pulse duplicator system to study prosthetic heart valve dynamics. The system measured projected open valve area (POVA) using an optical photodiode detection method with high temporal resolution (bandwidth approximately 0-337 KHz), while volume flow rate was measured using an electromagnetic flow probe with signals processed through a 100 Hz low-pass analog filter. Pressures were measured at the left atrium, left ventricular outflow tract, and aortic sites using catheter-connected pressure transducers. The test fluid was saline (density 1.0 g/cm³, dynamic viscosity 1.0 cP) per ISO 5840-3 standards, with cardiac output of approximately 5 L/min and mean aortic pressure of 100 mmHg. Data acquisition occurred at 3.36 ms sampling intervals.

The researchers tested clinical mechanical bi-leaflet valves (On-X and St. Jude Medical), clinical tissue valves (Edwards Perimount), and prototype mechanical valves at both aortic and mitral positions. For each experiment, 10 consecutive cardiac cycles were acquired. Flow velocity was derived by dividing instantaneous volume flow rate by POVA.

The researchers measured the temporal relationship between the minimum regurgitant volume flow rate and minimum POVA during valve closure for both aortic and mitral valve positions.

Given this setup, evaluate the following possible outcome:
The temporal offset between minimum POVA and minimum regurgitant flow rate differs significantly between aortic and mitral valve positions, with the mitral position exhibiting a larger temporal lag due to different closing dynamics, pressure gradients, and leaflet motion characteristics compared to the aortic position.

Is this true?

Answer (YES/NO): NO